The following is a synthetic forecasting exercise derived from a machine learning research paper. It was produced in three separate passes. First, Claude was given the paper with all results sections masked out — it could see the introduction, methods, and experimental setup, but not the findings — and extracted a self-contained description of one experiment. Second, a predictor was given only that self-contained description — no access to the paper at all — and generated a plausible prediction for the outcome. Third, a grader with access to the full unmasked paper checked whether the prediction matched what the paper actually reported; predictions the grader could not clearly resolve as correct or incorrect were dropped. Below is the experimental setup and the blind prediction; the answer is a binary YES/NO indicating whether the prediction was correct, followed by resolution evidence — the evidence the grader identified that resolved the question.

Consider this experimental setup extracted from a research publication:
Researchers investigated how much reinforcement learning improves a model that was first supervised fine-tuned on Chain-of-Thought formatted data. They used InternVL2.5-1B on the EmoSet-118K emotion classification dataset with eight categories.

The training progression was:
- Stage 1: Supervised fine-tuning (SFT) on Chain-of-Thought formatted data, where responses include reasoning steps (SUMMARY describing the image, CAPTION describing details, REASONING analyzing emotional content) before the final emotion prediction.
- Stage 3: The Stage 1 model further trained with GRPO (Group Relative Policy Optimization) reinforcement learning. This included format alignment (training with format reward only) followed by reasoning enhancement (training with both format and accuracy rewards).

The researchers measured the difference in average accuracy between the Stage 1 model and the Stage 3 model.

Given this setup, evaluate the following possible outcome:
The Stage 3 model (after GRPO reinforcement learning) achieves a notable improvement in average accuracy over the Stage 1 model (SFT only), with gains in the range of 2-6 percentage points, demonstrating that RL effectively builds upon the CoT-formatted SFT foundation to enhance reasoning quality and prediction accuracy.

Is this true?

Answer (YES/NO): NO